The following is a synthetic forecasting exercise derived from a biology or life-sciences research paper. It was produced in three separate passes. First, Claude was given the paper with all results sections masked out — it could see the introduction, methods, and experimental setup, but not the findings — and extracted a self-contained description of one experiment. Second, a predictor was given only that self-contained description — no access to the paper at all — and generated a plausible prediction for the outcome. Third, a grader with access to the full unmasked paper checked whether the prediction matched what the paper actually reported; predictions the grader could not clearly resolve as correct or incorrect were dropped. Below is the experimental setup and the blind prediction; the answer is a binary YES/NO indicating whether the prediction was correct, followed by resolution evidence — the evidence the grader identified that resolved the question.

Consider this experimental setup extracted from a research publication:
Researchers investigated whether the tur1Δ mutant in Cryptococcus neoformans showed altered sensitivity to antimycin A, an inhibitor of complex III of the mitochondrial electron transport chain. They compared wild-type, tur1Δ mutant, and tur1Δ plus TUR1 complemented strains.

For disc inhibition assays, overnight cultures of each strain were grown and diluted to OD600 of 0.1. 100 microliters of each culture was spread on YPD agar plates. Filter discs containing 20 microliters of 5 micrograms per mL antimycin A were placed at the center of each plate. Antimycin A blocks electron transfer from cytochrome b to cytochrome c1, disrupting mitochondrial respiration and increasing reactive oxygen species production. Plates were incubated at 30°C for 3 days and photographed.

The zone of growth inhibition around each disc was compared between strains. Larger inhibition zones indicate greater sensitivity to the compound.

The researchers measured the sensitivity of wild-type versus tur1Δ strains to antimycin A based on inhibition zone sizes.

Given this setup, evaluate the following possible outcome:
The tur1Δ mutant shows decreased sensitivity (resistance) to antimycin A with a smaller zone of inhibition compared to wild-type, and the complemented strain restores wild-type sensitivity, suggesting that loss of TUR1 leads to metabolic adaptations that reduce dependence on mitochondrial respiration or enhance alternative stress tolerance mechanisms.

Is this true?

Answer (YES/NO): NO